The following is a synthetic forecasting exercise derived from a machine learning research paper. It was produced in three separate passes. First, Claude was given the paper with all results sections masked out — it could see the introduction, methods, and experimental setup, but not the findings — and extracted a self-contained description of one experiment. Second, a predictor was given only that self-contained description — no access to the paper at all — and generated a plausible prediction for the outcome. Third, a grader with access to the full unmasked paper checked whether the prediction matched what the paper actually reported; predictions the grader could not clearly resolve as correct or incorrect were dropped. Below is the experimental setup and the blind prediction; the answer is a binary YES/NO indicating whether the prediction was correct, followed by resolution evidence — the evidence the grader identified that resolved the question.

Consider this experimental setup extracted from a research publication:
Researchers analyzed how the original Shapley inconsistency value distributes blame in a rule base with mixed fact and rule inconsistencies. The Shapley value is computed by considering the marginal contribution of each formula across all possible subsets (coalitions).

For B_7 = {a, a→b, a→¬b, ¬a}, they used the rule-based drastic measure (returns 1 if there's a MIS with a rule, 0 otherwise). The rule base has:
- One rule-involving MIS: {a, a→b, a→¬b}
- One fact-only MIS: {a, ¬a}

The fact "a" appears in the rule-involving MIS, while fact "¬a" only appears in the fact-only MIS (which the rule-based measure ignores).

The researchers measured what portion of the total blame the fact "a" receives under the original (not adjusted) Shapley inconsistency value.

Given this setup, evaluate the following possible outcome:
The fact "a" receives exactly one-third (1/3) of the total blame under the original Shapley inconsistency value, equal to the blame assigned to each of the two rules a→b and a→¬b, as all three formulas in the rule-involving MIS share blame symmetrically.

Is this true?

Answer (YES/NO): YES